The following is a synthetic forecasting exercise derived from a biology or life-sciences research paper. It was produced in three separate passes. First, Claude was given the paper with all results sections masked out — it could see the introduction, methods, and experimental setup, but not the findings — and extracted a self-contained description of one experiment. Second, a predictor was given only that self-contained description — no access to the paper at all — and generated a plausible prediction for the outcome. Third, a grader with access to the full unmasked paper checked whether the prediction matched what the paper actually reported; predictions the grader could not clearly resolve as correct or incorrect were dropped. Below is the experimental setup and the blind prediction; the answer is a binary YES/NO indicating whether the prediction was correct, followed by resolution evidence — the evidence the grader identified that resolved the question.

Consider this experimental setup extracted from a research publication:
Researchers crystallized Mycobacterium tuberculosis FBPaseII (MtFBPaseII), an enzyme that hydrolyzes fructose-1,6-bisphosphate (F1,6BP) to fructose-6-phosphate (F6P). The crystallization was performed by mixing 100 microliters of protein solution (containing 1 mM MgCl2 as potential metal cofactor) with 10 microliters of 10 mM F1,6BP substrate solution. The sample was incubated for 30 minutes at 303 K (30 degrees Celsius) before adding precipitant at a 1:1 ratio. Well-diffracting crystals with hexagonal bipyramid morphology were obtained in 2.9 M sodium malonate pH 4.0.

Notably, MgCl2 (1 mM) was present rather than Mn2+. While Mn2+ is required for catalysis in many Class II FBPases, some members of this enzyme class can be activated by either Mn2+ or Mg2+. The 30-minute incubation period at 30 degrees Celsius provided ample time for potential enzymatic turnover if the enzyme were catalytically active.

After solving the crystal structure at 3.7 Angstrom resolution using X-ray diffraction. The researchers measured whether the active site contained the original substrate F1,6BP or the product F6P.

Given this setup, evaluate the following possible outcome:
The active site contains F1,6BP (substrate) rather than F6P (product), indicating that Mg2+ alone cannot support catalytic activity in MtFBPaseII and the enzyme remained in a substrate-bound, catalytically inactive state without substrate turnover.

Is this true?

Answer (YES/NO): NO